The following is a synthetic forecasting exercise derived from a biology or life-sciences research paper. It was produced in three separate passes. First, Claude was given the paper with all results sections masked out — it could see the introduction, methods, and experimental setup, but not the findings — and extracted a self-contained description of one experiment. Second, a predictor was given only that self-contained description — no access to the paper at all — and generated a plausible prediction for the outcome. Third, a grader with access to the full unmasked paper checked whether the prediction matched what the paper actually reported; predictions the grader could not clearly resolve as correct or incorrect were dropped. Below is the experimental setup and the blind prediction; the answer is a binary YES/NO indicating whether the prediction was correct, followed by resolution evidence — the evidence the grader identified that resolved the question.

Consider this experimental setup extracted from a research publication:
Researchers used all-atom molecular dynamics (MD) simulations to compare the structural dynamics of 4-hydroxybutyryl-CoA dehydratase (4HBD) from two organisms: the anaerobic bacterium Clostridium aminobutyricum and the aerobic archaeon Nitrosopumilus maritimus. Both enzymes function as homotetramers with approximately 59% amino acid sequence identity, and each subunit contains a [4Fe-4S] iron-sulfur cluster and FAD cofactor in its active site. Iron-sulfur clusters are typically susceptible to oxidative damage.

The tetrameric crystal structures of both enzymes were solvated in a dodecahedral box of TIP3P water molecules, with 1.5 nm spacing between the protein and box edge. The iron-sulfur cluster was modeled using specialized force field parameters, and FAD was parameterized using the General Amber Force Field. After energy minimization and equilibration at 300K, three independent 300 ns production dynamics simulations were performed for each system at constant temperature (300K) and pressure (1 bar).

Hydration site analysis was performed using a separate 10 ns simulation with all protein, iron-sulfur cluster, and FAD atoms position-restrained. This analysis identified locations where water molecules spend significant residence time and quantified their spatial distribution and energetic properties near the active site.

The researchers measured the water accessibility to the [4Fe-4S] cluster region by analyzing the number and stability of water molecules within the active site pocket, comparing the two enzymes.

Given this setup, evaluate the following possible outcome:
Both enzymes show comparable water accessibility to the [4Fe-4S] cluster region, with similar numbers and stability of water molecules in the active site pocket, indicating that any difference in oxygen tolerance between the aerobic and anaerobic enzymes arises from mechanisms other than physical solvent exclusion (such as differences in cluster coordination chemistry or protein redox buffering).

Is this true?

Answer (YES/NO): NO